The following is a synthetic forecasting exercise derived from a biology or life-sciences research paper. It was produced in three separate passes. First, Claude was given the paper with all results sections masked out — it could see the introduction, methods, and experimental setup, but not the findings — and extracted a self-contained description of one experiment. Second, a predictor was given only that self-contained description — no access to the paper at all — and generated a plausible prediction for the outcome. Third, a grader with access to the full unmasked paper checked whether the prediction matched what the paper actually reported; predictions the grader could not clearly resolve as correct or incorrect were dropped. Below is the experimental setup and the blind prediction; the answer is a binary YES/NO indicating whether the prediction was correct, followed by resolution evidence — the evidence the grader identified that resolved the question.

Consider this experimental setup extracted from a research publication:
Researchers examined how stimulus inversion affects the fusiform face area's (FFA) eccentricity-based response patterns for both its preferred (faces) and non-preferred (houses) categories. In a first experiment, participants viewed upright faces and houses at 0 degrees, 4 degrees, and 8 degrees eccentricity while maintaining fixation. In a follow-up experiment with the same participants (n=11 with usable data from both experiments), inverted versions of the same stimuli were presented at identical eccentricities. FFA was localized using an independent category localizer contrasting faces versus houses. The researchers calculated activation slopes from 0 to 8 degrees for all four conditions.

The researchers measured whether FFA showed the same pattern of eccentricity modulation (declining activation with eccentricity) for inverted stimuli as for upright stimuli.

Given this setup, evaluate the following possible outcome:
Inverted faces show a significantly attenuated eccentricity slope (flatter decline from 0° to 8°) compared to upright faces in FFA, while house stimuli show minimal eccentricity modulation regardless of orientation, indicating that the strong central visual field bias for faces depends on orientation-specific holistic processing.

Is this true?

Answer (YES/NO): NO